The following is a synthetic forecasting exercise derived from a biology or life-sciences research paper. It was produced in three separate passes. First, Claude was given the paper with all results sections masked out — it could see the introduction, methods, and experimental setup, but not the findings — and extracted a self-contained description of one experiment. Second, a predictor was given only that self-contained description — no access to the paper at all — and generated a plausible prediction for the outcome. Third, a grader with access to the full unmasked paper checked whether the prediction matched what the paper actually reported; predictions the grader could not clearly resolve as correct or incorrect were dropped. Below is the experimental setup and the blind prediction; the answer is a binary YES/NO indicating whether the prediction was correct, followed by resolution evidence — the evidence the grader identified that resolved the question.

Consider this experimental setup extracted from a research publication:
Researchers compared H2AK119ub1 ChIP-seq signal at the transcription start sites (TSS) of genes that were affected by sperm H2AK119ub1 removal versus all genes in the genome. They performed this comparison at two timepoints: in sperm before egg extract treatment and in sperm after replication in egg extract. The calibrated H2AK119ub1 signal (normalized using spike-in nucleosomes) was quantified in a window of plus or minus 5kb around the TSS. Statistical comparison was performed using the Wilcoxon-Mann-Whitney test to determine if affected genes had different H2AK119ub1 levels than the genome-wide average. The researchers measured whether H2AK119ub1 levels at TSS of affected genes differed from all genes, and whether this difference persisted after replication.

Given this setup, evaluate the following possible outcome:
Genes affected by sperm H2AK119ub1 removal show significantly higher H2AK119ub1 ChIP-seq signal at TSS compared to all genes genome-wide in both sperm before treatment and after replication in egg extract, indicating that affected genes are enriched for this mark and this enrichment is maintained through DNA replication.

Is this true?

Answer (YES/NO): YES